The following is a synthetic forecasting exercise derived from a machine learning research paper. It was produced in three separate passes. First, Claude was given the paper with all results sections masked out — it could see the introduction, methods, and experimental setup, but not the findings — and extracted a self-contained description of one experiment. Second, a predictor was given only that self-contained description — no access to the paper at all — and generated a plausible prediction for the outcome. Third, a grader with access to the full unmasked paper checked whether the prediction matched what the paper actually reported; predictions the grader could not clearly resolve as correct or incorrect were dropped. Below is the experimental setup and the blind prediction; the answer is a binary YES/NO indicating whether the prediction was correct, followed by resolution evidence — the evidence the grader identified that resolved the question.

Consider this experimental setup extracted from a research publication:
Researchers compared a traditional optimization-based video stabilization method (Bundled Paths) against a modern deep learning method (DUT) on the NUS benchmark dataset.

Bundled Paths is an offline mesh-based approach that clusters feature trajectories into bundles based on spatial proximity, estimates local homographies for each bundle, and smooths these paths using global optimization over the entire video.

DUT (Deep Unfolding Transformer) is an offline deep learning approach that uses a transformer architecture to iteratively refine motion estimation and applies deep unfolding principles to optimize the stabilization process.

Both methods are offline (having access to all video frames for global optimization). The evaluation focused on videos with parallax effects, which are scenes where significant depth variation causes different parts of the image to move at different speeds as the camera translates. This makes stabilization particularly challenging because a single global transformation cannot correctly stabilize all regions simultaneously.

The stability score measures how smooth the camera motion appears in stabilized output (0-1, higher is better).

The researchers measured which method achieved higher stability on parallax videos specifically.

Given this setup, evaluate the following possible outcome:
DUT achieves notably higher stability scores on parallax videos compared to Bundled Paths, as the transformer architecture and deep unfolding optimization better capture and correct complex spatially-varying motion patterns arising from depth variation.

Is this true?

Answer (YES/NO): NO